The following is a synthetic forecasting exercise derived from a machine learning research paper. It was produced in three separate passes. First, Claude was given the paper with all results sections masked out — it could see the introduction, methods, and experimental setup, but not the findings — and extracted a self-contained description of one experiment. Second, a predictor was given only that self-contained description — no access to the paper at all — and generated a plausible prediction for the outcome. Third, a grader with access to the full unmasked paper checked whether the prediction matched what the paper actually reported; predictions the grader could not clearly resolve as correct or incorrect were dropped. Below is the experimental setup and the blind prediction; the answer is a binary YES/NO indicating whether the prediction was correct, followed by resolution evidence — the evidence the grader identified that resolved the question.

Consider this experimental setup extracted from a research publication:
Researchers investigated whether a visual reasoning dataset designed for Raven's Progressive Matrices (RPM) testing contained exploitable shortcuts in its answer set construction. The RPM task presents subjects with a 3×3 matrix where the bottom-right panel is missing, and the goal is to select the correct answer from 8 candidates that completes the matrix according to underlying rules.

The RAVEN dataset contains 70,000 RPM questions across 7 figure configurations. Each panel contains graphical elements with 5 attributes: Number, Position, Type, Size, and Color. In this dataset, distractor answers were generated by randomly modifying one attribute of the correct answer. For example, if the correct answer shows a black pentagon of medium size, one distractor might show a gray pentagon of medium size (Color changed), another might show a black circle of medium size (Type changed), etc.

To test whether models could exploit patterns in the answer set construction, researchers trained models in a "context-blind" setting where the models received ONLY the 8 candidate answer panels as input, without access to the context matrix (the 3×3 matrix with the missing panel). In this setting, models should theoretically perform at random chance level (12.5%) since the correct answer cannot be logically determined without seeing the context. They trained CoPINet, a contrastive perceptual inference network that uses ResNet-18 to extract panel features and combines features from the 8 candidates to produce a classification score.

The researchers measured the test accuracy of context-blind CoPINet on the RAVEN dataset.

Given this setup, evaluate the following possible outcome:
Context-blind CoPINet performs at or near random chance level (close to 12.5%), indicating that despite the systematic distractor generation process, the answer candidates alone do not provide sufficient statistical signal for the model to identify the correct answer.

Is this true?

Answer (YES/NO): NO